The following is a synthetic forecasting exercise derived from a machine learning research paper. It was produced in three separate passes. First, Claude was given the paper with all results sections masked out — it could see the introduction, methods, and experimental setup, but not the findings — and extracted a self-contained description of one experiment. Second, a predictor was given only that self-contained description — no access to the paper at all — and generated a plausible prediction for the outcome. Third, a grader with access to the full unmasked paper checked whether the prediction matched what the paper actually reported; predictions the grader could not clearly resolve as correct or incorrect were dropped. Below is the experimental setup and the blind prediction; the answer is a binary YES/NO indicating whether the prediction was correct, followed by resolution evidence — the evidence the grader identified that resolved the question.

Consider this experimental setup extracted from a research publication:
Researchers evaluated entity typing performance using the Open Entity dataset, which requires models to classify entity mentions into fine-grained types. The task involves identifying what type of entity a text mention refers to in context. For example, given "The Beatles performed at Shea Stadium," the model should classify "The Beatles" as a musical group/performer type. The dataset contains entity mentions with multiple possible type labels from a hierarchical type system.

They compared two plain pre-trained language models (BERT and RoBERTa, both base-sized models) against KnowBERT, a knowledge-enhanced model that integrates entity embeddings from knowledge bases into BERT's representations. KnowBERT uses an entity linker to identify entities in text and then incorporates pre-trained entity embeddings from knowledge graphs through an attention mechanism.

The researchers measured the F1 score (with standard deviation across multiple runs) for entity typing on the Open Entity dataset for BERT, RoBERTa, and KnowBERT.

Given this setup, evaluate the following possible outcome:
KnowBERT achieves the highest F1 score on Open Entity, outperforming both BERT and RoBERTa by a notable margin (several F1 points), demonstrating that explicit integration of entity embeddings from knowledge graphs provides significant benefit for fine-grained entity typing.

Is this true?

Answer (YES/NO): NO